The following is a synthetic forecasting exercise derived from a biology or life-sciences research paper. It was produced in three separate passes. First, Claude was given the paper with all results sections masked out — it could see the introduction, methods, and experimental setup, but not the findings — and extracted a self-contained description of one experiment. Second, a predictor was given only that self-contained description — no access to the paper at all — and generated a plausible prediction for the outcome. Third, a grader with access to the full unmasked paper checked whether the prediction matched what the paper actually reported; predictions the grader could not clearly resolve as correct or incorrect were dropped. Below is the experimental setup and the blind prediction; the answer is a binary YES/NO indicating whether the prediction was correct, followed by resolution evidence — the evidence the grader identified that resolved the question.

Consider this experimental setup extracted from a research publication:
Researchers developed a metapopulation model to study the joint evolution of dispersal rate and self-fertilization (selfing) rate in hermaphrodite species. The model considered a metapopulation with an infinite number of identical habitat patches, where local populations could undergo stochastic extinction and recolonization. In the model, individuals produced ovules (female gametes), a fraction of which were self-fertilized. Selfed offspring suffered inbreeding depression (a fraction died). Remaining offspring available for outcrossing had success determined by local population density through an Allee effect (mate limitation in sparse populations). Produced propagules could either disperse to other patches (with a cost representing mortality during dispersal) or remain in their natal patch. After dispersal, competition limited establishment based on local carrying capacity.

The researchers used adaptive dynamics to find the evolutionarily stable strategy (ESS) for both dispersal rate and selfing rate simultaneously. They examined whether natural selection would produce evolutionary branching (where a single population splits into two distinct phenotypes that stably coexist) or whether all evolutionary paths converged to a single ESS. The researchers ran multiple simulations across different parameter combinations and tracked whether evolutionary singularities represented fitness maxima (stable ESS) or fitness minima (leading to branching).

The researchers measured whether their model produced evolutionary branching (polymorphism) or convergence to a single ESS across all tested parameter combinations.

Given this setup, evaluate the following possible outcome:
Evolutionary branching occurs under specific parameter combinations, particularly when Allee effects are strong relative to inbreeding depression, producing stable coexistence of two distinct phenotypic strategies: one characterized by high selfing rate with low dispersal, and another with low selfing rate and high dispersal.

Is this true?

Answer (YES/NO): NO